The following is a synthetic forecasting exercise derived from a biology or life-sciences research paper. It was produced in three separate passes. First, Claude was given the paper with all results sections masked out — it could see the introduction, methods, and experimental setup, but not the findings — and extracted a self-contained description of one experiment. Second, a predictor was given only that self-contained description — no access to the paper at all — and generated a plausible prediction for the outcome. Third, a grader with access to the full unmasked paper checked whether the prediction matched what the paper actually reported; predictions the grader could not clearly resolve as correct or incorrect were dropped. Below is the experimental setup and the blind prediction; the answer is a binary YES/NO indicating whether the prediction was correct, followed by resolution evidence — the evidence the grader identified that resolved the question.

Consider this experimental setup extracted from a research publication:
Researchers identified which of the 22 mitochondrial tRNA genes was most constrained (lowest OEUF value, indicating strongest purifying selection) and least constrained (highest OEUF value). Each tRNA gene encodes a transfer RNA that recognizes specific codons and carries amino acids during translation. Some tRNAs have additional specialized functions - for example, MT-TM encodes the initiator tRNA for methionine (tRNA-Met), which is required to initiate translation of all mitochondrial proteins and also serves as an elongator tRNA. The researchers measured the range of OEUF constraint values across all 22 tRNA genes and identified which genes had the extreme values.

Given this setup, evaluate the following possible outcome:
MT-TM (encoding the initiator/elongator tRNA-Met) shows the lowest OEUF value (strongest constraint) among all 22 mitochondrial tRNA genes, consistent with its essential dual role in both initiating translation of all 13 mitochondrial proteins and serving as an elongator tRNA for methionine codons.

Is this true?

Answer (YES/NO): YES